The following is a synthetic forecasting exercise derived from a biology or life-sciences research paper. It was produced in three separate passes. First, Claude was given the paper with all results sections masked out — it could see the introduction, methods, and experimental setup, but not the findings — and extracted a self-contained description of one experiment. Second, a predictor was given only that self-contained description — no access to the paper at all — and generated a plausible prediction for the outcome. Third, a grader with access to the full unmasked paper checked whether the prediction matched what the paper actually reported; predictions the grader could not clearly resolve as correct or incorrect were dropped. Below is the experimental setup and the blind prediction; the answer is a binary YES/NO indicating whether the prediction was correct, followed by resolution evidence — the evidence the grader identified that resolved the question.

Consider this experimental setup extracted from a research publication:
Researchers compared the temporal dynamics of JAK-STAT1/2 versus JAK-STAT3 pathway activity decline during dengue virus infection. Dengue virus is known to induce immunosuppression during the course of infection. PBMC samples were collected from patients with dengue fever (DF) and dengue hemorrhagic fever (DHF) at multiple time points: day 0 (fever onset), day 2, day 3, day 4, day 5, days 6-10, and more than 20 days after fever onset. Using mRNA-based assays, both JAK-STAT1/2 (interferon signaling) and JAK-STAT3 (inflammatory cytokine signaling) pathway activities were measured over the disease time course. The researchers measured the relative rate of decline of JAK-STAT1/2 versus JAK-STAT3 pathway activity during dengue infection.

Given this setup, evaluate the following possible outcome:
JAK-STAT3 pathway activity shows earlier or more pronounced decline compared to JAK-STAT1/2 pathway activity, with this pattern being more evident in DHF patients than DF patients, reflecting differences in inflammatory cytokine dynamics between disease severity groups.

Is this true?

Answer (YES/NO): NO